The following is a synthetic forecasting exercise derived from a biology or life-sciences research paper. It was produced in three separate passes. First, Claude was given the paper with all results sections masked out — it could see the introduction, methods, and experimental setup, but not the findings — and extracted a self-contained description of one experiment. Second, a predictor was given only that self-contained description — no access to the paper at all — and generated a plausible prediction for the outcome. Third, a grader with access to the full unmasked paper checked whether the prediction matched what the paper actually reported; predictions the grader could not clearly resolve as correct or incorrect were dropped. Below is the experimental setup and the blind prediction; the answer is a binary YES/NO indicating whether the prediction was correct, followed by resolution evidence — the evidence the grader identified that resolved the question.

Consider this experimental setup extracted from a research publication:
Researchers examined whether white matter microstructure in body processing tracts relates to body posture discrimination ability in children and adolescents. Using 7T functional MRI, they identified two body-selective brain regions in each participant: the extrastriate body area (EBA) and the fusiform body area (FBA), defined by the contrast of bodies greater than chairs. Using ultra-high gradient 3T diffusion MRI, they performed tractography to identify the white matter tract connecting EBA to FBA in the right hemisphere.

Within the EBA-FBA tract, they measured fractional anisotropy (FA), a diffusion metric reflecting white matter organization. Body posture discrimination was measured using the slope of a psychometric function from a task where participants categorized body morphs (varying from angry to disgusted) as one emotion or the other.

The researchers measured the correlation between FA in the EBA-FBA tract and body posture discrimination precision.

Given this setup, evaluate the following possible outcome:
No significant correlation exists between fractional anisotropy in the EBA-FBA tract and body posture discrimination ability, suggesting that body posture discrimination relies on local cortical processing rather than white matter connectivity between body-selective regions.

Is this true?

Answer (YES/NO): NO